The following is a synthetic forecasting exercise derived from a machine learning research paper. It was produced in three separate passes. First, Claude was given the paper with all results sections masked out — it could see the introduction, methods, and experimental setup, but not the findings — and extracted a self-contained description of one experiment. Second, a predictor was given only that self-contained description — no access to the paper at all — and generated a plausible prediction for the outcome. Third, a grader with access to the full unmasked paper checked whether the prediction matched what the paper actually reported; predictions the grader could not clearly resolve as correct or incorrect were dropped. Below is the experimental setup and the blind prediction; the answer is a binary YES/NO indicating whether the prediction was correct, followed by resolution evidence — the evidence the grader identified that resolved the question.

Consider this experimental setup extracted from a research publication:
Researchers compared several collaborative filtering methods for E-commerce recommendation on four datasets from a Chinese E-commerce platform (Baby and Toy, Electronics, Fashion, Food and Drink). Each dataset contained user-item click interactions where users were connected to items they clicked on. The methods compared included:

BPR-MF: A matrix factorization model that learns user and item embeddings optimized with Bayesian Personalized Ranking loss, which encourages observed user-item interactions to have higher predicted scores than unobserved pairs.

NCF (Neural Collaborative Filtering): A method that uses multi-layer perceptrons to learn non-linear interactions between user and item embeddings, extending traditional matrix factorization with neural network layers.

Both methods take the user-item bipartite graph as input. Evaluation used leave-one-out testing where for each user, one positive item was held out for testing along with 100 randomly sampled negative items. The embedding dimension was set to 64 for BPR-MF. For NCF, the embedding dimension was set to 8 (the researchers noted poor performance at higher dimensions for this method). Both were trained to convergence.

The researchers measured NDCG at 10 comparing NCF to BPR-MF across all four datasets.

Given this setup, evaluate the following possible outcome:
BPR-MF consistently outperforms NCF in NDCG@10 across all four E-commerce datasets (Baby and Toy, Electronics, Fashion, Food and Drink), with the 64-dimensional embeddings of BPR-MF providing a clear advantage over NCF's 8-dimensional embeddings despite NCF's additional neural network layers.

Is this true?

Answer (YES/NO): YES